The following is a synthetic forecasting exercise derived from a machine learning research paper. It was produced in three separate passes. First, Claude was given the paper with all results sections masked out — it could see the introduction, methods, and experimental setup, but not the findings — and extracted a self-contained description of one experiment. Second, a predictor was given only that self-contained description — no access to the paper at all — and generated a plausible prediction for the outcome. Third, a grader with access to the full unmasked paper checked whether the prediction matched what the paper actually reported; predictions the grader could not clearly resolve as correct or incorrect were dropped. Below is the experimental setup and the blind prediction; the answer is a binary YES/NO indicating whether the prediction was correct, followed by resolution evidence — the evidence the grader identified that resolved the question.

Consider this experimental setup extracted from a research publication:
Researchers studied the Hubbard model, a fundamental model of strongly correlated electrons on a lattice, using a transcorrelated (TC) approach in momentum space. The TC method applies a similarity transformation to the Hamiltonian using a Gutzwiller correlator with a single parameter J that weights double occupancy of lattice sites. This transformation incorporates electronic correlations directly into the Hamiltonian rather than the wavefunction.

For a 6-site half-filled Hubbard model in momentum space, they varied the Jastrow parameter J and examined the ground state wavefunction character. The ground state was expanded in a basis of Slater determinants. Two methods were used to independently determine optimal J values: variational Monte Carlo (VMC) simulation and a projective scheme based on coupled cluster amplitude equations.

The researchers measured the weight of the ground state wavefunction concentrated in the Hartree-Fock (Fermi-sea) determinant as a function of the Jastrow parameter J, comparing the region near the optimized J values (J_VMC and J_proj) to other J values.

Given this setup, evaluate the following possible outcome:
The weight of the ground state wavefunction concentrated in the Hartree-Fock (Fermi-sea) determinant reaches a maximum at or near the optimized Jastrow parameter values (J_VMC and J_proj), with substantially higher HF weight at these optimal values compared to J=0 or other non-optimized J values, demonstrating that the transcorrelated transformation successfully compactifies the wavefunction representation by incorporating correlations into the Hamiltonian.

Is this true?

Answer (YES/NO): YES